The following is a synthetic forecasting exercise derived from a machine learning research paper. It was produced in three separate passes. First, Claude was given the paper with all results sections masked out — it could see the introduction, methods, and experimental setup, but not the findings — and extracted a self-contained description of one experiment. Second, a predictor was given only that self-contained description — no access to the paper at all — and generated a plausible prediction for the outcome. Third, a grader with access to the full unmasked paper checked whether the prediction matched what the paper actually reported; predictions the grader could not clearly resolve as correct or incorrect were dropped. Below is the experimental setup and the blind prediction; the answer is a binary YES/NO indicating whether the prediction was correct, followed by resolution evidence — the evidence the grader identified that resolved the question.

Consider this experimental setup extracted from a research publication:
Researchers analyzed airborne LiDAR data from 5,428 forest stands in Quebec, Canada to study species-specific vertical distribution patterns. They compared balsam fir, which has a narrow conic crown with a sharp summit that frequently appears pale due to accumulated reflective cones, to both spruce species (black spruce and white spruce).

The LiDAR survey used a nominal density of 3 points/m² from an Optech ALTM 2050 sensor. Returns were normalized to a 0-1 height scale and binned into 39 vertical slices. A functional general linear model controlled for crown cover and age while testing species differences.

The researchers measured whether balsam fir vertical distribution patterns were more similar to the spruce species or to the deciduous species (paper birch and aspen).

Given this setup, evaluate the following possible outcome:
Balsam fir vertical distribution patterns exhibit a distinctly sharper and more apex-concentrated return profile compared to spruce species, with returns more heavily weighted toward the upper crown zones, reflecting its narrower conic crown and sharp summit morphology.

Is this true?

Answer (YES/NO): NO